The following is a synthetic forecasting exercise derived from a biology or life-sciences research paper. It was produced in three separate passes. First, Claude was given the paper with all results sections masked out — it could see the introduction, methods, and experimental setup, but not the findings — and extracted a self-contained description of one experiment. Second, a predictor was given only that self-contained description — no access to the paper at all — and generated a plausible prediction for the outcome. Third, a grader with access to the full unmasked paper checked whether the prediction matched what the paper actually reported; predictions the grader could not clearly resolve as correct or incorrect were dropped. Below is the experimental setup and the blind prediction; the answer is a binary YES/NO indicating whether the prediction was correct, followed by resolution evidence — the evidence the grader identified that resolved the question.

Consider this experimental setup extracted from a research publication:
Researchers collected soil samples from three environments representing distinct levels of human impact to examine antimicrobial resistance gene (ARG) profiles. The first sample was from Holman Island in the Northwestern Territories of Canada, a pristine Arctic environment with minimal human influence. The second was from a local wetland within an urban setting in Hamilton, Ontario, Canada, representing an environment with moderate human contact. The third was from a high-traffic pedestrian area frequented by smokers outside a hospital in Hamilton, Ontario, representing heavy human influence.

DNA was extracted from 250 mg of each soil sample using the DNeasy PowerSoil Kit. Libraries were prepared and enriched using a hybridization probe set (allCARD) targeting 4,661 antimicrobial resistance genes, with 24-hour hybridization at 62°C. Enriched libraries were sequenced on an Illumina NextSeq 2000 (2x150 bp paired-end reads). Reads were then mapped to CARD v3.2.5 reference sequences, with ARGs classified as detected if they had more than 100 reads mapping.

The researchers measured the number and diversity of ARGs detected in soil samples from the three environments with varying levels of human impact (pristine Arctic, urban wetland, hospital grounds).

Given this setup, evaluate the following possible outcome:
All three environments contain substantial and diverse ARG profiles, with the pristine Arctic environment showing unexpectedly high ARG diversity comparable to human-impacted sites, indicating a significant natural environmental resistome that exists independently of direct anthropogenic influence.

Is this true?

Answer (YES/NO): NO